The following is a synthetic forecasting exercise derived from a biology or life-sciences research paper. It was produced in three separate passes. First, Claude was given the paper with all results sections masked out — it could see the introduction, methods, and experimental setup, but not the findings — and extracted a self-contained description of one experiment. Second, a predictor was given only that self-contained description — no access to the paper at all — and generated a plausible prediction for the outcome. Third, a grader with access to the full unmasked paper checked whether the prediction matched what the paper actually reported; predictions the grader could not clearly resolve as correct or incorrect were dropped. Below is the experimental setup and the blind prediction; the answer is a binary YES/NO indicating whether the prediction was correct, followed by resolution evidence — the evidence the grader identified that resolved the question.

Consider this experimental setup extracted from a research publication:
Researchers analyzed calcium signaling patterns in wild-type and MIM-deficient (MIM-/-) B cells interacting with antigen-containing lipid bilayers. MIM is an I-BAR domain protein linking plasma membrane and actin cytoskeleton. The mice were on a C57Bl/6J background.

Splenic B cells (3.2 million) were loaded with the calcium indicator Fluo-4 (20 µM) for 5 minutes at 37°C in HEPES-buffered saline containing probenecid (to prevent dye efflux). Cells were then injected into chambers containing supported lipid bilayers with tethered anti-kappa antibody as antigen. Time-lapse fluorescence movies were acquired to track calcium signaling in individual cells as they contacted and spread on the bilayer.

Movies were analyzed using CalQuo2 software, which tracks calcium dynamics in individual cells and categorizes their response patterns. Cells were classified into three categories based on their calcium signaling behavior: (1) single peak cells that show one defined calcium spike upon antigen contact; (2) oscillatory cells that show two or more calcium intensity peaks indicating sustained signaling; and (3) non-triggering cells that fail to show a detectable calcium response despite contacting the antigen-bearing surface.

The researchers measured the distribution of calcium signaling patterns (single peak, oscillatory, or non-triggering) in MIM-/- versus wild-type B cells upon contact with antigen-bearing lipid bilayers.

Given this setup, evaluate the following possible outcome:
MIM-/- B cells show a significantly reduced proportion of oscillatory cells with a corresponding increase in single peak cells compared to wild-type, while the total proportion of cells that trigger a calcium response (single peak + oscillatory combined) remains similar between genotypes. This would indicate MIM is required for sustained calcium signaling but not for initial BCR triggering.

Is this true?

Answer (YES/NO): NO